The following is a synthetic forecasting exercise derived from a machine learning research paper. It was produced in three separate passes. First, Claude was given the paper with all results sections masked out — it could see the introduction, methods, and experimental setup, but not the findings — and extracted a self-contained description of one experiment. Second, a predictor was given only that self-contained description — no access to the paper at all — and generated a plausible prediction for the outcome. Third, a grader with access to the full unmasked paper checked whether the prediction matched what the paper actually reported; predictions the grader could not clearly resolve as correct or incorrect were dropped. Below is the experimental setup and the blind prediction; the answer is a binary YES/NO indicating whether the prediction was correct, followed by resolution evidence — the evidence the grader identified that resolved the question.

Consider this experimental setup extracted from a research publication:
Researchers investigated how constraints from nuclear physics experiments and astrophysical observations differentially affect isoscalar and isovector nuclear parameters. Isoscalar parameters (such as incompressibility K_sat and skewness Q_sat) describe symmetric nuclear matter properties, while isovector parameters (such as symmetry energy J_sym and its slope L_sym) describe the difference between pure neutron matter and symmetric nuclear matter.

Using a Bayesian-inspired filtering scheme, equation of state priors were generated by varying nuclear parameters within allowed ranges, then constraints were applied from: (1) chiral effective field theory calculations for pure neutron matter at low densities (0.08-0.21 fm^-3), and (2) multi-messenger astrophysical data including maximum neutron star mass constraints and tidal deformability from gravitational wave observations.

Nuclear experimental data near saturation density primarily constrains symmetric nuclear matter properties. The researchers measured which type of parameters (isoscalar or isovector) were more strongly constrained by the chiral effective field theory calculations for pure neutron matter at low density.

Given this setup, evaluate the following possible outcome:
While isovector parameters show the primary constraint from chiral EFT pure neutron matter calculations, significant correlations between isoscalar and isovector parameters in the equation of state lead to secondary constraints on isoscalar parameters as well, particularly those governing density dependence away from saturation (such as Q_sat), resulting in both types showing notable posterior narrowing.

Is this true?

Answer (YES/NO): NO